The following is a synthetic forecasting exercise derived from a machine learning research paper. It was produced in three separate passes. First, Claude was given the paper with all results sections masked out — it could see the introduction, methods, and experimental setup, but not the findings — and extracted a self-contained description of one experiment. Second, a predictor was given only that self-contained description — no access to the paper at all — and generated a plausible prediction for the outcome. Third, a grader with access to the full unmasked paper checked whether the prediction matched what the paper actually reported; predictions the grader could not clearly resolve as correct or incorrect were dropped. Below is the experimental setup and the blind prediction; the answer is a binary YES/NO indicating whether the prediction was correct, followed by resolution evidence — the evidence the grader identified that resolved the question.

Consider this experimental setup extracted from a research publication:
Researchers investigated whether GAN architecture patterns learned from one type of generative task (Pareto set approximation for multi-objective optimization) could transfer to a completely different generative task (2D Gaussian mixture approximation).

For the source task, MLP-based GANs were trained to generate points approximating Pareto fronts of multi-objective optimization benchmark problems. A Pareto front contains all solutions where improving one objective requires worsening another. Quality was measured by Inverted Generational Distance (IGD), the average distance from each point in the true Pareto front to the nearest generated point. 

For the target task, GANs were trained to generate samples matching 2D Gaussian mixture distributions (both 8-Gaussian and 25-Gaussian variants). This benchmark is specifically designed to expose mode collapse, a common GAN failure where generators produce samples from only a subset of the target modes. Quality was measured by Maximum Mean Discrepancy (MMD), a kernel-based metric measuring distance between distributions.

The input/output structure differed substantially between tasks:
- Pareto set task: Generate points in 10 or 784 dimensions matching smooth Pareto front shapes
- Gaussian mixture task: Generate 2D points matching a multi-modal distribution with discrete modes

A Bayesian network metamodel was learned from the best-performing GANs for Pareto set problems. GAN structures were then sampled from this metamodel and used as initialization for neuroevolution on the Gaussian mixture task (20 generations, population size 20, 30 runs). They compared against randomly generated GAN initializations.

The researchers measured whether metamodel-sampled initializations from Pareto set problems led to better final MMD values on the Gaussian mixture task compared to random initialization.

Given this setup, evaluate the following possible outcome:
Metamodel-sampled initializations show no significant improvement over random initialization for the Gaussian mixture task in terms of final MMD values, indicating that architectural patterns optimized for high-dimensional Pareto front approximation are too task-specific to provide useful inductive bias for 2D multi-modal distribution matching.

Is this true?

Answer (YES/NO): NO